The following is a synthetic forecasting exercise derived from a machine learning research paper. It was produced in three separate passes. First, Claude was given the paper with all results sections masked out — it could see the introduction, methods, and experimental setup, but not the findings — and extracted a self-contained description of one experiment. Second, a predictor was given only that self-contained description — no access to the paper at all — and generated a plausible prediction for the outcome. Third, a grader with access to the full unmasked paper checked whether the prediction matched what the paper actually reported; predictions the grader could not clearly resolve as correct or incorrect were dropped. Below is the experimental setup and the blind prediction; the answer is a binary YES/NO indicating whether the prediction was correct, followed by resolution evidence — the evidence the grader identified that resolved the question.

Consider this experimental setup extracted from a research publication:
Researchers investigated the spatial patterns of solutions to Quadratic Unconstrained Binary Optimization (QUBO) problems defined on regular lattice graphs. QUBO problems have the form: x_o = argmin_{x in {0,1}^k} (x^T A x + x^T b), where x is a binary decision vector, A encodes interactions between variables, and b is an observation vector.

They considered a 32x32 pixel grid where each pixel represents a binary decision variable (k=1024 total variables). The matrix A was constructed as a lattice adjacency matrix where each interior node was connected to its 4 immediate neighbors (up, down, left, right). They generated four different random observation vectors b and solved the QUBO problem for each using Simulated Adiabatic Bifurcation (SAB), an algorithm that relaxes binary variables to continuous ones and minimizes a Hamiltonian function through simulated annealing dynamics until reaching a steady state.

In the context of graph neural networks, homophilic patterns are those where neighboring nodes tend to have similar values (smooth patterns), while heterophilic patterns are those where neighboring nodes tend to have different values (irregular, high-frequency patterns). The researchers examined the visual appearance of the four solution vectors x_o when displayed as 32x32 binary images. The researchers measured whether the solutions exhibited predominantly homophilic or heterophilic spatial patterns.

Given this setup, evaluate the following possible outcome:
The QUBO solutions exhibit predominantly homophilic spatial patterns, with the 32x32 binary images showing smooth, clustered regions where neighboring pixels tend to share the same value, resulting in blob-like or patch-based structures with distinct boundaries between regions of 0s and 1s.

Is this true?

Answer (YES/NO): NO